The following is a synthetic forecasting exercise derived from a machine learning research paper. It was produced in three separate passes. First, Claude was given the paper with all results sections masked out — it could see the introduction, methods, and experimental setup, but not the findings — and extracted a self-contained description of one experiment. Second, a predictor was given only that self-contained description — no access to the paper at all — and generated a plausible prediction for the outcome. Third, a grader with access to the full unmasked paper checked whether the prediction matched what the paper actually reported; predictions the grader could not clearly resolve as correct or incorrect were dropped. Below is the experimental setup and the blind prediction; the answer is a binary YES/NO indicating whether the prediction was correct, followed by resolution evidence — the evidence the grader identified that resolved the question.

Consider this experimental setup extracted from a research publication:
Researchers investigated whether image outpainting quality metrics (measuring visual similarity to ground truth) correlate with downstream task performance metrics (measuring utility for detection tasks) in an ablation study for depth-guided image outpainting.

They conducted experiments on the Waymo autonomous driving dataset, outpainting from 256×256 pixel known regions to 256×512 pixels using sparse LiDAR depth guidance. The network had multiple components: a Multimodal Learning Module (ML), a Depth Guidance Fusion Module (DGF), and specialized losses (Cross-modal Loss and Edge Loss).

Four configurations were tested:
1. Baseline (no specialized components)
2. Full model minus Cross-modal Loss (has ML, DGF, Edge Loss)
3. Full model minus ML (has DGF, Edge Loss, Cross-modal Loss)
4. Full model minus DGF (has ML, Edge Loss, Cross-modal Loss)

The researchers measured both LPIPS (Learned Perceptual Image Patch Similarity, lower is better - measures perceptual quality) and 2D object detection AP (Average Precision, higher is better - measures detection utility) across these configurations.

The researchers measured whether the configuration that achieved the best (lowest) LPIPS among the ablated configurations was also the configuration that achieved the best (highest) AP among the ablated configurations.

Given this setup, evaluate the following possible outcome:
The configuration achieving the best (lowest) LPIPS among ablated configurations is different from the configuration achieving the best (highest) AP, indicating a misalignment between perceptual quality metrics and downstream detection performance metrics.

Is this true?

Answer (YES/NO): YES